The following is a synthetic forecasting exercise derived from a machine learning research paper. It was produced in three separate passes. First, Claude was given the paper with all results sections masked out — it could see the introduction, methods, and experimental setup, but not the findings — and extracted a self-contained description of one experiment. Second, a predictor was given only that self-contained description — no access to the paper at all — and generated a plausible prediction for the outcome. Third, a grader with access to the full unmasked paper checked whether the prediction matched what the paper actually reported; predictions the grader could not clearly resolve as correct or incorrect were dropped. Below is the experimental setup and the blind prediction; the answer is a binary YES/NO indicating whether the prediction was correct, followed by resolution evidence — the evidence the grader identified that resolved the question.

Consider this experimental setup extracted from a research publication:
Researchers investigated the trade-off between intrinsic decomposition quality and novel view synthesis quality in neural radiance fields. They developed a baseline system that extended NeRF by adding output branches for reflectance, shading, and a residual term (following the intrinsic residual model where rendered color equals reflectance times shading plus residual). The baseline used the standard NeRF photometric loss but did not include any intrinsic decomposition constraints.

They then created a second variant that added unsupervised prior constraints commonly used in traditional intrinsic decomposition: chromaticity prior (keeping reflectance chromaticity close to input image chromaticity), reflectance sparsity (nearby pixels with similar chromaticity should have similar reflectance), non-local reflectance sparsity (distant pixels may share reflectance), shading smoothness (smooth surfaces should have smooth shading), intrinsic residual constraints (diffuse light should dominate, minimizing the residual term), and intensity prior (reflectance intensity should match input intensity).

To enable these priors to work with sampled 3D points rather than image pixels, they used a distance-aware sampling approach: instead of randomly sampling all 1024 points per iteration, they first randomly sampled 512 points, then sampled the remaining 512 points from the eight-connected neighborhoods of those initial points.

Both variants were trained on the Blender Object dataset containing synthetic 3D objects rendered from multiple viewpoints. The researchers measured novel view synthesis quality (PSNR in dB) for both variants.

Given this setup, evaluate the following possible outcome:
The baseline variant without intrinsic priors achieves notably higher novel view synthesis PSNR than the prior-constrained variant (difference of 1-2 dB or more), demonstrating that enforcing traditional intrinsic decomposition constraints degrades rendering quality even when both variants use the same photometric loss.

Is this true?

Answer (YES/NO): NO